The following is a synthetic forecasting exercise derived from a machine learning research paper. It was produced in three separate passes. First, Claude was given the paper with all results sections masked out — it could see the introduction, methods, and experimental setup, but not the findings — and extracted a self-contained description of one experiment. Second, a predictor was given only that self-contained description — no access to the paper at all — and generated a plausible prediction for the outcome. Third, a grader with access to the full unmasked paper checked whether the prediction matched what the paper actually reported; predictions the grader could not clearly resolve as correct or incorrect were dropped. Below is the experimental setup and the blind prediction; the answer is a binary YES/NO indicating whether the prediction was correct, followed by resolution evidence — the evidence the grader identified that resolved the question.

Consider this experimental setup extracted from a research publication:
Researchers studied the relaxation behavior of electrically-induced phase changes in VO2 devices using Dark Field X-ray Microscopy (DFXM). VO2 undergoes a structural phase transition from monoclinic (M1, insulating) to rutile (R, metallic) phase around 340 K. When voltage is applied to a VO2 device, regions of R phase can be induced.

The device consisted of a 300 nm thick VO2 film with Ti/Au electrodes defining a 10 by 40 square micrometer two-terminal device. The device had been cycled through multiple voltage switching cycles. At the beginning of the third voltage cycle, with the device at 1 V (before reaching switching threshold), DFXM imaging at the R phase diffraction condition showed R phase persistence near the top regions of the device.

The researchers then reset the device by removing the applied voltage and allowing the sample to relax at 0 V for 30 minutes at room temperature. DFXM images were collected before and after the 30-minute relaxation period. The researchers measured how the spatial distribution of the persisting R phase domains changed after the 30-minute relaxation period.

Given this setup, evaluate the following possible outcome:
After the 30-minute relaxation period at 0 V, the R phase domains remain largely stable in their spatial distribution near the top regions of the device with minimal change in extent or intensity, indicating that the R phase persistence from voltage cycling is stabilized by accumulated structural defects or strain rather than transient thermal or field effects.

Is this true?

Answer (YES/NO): NO